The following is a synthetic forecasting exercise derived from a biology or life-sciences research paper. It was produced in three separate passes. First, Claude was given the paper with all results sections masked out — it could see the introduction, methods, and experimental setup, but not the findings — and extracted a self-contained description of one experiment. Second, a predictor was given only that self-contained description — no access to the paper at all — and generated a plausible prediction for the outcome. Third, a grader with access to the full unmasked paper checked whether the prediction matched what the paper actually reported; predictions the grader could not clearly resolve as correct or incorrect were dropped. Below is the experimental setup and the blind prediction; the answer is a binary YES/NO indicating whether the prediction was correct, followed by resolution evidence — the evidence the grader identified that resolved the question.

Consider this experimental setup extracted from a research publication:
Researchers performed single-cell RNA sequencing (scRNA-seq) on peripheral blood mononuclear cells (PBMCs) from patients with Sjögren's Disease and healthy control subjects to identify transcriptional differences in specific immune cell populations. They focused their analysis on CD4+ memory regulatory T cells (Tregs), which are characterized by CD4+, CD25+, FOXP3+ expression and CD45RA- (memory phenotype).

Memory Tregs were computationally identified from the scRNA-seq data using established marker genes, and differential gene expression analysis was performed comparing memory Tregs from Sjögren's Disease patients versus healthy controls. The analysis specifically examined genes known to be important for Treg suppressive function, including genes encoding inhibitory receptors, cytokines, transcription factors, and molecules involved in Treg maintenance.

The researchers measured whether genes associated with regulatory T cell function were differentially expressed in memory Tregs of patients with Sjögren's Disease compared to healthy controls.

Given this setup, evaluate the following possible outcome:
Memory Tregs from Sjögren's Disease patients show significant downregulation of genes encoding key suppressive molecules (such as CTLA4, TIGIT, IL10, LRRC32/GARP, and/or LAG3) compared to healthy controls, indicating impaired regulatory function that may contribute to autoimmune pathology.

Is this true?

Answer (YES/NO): YES